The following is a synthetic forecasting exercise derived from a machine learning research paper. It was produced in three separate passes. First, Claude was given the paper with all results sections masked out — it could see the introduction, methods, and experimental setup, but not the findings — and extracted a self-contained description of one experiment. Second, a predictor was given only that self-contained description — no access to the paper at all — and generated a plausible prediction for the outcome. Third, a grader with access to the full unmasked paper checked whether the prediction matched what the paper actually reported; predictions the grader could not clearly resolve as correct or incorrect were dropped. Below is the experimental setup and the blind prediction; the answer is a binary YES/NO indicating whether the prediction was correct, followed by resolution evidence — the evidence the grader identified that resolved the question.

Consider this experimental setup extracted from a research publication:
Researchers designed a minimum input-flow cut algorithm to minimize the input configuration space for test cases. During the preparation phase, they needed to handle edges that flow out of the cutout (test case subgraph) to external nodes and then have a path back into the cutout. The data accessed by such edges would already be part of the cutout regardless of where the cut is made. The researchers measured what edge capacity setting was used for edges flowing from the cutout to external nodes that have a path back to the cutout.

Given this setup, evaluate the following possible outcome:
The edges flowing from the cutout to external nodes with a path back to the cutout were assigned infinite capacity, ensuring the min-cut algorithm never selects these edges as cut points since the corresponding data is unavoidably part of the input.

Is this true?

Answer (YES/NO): NO